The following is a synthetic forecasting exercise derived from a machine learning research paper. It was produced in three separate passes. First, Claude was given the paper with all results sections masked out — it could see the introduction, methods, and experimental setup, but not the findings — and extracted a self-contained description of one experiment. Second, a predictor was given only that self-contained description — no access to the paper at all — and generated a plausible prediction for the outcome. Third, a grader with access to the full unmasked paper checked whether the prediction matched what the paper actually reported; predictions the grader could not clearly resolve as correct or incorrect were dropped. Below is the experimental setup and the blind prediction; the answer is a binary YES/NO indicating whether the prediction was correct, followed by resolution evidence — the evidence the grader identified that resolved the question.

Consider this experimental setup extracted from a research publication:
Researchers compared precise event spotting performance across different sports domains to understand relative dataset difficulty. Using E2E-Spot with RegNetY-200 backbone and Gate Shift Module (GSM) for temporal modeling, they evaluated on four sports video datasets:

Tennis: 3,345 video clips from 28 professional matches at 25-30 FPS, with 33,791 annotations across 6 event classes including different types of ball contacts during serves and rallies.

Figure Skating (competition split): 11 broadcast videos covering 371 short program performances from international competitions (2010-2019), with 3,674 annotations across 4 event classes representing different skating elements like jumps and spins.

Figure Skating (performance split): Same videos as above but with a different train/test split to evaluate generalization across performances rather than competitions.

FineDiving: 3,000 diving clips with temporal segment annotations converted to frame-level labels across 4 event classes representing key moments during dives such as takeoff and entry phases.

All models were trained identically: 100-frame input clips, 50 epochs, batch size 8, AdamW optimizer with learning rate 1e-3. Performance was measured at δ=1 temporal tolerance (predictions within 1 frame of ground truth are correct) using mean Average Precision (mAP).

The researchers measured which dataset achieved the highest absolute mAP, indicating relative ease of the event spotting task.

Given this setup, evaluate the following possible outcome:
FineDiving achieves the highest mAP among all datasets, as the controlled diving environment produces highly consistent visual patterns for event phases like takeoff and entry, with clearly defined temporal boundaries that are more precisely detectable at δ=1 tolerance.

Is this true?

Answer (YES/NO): NO